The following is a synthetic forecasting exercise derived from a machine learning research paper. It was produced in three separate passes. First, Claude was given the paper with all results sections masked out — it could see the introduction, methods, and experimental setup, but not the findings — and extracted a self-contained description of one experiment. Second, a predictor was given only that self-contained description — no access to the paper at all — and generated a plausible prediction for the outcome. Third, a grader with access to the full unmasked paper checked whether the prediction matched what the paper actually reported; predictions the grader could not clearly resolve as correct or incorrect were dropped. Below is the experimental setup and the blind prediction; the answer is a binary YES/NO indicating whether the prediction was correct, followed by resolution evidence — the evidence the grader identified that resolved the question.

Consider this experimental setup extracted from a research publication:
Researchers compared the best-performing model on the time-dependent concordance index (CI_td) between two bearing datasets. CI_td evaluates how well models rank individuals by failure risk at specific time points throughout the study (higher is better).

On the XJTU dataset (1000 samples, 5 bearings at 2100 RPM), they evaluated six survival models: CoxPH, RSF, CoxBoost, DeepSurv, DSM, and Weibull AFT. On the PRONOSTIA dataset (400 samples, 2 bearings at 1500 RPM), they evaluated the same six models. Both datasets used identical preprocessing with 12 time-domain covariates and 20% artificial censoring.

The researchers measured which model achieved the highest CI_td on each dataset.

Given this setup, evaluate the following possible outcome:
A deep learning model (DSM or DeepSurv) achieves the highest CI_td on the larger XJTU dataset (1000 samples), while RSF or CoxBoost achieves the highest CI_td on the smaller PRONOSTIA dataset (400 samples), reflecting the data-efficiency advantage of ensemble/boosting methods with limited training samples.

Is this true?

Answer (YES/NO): NO